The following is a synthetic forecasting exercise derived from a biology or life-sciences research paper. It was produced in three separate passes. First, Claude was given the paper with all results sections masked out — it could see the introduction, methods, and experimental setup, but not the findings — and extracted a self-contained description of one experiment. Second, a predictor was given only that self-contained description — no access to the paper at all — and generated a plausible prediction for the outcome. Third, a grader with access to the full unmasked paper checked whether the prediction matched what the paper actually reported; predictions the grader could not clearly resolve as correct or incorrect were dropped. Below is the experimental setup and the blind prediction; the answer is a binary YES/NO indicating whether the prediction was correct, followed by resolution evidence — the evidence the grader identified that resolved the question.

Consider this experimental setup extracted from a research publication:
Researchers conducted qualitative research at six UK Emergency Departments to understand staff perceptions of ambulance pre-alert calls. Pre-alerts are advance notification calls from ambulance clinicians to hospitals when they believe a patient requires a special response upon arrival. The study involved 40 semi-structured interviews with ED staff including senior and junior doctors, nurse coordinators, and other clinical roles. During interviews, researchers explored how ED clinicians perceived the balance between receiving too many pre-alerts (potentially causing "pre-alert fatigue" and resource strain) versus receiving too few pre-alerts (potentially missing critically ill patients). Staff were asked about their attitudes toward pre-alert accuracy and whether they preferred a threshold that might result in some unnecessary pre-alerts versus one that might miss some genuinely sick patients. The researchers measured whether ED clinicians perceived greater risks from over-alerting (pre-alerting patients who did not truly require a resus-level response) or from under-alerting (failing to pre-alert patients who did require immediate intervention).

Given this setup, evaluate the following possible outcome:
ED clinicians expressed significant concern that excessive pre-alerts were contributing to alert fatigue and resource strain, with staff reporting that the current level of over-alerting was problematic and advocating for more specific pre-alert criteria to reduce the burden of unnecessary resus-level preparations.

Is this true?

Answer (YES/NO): NO